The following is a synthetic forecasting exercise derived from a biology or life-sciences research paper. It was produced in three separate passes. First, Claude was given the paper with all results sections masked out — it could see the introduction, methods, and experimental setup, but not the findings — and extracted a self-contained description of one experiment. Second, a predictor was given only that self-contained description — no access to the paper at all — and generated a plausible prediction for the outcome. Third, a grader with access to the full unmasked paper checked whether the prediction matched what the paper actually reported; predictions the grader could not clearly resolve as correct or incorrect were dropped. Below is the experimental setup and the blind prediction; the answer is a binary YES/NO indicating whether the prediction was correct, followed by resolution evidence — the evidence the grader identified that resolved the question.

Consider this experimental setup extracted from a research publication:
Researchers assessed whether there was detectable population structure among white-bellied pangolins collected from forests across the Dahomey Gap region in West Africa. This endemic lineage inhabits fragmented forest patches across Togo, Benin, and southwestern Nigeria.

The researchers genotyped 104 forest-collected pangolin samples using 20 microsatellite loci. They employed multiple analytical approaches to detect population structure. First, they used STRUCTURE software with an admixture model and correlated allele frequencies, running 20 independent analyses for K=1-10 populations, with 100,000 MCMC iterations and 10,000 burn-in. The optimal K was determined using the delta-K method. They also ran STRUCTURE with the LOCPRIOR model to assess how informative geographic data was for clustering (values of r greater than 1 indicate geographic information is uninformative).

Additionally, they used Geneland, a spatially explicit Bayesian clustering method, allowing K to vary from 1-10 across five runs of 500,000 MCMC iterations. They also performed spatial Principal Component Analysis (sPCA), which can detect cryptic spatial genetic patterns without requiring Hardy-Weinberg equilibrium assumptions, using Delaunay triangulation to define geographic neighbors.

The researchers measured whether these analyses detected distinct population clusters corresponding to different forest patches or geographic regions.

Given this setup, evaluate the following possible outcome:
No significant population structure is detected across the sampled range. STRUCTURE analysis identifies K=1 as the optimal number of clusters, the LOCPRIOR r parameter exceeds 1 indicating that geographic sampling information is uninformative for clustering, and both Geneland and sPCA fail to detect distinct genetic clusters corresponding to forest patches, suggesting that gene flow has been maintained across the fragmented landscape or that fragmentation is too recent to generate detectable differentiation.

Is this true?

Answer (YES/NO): NO